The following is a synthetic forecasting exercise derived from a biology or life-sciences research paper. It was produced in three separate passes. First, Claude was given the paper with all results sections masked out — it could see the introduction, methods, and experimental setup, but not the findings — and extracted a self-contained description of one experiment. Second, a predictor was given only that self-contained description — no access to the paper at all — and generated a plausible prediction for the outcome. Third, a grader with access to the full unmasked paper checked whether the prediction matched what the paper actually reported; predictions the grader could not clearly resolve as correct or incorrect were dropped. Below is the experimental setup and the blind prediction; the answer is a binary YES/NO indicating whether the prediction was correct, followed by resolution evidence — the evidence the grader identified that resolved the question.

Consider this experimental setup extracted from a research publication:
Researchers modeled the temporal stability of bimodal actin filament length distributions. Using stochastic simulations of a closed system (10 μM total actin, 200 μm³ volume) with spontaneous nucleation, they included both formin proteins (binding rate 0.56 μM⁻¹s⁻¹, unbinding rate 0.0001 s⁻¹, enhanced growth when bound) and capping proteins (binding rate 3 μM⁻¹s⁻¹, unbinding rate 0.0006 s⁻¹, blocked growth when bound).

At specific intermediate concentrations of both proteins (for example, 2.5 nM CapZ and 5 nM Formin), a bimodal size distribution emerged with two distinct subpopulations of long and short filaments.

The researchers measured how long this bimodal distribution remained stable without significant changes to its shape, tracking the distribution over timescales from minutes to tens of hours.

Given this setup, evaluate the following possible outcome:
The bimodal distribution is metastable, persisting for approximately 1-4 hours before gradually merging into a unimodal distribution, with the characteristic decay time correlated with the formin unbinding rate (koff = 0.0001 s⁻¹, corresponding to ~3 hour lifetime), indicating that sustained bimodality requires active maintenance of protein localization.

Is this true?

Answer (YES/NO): NO